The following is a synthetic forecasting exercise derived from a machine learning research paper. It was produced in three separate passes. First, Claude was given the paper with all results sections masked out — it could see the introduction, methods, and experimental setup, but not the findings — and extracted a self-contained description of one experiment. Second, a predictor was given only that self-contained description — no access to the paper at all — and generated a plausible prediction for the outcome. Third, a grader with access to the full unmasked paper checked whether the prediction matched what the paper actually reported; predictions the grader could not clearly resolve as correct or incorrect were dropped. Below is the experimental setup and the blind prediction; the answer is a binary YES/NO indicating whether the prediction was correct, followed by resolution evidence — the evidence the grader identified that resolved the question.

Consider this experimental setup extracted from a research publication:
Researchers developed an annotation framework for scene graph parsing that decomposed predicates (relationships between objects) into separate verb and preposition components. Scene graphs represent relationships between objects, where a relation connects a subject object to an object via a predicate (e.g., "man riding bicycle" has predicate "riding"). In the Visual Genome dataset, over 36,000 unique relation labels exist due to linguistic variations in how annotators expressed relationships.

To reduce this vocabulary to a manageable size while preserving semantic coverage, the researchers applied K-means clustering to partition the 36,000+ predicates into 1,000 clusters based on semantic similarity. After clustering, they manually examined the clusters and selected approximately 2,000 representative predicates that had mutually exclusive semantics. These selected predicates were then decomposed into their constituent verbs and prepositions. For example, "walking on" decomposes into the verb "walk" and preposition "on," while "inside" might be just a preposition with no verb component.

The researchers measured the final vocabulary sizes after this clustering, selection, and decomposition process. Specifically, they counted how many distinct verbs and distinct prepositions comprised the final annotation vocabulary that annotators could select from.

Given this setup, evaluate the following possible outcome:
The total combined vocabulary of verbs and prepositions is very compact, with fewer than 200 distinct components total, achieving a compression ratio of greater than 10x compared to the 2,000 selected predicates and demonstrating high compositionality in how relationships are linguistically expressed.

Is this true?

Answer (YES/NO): NO